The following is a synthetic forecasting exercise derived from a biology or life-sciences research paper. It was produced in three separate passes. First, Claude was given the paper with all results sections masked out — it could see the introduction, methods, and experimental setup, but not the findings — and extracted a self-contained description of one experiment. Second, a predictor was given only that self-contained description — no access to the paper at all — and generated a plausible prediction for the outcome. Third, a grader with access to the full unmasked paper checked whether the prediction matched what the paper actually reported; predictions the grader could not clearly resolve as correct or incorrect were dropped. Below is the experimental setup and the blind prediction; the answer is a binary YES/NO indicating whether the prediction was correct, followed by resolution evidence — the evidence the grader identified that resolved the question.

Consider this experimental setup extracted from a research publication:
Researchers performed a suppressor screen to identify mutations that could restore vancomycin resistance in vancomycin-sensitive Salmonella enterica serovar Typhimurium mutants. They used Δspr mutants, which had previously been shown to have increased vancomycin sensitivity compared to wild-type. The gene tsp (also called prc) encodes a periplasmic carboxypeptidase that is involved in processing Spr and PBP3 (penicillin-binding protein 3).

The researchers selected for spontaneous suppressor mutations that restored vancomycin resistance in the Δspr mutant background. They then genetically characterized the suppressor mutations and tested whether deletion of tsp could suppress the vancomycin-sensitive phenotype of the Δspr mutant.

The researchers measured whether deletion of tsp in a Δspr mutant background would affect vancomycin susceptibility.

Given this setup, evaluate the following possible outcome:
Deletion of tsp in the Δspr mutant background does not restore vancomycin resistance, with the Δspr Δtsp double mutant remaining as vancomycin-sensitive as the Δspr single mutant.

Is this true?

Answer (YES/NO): NO